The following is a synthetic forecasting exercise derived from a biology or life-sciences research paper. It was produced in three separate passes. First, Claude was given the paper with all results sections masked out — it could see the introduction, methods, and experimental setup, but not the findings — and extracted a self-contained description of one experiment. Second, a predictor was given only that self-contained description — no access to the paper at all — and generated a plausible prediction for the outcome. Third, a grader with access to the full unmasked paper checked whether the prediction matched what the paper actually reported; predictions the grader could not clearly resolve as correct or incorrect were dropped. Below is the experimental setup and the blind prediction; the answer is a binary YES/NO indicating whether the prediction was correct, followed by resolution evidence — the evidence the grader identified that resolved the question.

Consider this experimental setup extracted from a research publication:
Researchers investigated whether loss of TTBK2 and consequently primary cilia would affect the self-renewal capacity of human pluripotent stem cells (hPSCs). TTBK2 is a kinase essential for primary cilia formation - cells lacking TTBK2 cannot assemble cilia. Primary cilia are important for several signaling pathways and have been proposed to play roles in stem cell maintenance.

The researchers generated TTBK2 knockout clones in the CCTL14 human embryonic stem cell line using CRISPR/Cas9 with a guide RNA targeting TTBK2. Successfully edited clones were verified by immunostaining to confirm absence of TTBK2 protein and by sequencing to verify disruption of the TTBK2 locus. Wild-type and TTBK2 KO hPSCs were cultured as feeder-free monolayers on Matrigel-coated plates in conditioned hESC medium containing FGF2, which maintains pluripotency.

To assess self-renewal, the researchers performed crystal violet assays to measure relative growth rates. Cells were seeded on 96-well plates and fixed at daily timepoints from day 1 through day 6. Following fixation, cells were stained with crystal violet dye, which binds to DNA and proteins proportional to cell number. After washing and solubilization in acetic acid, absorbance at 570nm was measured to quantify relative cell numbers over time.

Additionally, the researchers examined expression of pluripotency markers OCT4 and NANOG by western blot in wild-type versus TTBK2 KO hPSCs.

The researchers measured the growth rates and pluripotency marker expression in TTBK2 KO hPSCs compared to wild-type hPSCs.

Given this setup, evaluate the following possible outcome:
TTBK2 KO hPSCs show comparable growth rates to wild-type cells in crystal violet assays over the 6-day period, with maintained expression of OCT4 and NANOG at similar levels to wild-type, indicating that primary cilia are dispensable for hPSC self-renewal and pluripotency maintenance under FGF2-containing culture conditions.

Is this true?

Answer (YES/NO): YES